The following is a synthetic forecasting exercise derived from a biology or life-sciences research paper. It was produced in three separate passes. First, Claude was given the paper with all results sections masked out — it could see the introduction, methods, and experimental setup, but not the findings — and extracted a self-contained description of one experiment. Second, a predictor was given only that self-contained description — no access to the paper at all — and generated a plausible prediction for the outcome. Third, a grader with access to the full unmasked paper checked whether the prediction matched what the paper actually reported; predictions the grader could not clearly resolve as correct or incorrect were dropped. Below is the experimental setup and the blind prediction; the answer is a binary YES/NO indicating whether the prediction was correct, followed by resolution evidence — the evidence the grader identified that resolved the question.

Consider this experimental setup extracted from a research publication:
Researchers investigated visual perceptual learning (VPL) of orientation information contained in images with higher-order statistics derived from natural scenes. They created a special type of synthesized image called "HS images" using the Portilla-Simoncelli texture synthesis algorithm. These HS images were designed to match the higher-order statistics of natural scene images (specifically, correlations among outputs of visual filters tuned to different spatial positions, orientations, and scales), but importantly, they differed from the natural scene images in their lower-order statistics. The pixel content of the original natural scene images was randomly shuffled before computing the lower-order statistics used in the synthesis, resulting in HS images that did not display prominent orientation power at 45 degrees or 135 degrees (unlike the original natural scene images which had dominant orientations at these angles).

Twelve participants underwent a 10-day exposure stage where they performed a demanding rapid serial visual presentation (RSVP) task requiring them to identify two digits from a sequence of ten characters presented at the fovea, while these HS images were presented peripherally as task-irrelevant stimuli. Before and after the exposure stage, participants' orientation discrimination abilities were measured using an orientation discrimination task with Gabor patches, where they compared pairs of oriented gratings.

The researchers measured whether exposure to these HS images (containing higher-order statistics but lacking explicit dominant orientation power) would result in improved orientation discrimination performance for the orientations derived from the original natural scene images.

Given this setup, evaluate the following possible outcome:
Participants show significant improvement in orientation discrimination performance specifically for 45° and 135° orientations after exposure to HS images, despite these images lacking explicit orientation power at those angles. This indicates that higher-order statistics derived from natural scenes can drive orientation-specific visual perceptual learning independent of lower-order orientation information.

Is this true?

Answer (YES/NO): YES